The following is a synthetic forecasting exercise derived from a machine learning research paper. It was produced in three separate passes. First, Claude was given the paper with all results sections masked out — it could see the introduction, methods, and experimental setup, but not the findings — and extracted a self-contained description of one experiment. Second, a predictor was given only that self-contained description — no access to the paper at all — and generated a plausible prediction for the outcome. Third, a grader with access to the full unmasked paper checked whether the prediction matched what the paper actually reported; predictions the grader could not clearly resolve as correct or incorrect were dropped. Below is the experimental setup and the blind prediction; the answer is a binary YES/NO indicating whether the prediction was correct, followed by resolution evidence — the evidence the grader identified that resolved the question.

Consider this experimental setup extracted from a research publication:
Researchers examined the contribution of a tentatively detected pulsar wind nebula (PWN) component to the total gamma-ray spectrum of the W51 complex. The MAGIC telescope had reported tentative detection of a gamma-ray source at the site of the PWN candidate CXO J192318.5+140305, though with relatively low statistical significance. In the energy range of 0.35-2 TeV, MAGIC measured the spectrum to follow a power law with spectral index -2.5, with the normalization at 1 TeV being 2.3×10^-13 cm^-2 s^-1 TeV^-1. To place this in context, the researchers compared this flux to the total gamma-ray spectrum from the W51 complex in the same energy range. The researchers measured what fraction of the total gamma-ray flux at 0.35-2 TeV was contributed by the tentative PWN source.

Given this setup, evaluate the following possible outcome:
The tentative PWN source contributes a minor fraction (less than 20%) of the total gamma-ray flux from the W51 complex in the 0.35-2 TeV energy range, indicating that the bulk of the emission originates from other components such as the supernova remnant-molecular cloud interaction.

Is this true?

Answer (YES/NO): NO